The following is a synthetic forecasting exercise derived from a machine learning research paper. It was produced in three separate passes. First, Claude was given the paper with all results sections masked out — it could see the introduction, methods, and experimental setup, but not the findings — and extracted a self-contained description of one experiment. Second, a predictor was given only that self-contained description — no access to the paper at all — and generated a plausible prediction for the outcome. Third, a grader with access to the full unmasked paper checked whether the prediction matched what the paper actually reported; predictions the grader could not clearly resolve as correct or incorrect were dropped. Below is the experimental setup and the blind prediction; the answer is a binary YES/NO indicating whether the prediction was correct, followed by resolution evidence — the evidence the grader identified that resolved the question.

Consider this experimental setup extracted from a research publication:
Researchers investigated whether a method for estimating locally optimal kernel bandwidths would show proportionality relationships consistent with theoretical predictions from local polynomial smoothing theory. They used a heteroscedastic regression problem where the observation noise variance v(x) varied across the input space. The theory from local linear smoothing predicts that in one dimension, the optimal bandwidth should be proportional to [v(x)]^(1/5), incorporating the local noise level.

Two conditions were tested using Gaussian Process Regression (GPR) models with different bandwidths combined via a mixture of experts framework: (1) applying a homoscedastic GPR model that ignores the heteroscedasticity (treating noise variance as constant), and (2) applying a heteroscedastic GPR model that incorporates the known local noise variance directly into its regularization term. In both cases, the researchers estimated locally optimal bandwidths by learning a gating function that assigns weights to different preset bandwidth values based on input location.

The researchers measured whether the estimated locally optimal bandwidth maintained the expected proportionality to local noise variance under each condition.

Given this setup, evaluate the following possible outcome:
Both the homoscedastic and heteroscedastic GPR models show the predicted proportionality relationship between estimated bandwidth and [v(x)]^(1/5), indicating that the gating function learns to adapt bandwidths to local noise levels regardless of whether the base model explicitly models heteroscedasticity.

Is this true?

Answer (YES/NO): NO